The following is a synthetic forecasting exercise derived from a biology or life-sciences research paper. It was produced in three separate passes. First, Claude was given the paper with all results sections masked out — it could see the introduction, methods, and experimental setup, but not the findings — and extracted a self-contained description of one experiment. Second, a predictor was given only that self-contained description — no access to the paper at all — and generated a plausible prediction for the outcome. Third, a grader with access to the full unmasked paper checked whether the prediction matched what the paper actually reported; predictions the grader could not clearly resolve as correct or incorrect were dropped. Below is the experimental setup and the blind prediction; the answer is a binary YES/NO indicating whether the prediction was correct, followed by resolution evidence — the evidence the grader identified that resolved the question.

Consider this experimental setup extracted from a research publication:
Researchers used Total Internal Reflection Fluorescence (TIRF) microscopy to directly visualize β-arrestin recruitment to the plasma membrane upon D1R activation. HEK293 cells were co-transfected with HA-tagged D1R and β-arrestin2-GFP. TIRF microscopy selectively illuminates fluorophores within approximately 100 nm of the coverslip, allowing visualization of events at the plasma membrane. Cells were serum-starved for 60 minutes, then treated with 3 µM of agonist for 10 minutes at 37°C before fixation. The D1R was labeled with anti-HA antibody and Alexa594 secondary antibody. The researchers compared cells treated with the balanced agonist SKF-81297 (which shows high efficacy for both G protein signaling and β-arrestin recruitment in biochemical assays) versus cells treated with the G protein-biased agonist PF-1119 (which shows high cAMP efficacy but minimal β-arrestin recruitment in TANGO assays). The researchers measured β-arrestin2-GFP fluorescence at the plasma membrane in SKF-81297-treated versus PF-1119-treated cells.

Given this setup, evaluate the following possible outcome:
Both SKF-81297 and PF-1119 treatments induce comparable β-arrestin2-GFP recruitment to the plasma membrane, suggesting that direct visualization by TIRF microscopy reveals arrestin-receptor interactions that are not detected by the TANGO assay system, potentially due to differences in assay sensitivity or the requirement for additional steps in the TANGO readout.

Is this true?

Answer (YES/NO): NO